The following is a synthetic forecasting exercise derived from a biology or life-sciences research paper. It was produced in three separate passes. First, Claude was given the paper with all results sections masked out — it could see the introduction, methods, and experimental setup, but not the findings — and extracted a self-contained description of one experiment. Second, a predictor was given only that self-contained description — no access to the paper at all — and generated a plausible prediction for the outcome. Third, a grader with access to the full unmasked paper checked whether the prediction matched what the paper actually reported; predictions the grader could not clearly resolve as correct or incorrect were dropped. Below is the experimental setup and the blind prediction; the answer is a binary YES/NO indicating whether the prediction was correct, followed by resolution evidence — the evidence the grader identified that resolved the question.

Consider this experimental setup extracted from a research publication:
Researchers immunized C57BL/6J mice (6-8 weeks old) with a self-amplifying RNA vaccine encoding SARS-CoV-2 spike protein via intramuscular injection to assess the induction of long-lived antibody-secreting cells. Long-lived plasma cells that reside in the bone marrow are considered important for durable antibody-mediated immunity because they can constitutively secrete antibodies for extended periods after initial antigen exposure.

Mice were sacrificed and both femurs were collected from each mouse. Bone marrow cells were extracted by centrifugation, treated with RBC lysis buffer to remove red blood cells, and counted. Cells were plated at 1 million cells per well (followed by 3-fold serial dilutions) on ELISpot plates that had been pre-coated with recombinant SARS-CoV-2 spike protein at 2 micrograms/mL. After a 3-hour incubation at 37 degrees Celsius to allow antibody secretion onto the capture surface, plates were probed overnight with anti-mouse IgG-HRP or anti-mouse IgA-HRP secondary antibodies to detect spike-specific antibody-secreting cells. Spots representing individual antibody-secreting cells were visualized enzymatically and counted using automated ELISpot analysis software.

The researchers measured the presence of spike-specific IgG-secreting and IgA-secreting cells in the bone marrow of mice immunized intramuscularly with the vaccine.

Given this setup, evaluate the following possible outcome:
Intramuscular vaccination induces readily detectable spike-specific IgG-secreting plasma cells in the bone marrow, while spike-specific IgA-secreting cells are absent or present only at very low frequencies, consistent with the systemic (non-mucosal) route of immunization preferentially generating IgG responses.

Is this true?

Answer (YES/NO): NO